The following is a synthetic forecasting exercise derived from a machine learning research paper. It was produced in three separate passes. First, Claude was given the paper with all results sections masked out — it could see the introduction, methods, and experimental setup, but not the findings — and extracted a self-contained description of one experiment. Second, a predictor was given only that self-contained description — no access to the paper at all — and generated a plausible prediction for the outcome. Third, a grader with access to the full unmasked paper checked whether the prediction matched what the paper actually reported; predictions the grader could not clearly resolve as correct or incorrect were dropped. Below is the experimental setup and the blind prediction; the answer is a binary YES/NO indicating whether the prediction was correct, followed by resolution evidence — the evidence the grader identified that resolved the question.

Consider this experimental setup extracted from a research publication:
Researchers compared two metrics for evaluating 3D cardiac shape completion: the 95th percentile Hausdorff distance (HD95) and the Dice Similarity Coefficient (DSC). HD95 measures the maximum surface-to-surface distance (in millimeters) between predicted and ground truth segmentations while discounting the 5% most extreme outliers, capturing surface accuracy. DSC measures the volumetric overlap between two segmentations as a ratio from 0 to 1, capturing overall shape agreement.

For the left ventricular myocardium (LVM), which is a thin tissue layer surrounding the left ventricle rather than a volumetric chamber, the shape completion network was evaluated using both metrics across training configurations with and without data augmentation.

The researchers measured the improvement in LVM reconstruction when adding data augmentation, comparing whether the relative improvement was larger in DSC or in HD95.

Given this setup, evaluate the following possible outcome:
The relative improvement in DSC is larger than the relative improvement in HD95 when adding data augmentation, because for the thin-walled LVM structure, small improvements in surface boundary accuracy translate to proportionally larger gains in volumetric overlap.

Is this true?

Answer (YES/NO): NO